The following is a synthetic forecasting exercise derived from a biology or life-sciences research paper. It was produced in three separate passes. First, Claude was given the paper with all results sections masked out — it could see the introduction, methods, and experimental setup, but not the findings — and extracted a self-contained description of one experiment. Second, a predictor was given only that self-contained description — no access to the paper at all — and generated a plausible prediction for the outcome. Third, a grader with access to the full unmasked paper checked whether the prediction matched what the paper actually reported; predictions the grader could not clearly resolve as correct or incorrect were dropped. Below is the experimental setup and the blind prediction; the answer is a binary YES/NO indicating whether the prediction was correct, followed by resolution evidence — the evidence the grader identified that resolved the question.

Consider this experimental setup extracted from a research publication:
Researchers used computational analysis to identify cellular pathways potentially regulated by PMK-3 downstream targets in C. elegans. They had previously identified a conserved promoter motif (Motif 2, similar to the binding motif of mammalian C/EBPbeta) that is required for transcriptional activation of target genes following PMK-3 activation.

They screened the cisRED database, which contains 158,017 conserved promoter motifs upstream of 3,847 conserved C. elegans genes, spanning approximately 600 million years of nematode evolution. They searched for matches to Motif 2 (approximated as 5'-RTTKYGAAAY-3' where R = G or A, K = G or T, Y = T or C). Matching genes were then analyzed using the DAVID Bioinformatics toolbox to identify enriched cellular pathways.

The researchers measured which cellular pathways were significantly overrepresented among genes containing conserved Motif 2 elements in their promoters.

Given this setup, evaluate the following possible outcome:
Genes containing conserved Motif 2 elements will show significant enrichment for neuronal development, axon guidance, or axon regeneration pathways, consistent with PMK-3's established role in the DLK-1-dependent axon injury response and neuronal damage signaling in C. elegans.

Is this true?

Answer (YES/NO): NO